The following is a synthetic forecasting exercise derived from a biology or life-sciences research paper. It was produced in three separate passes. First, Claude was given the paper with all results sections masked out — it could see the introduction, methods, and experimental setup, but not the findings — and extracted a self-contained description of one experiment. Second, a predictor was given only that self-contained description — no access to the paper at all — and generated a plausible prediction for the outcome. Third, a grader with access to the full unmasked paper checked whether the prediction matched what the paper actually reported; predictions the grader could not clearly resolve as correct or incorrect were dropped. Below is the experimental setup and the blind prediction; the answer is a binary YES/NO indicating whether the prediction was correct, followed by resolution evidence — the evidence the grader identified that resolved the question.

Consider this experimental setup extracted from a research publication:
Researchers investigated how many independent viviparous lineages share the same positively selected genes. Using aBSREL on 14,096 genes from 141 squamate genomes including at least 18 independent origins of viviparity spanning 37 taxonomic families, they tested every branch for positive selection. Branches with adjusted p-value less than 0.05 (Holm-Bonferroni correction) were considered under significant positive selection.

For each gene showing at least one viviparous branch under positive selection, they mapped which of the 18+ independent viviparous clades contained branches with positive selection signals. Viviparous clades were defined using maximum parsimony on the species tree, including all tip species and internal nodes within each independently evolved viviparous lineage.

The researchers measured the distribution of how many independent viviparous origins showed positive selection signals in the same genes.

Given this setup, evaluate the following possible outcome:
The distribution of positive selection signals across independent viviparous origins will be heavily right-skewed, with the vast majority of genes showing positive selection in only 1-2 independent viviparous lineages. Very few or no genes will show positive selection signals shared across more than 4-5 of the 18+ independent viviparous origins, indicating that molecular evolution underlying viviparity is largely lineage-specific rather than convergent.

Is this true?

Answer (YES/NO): NO